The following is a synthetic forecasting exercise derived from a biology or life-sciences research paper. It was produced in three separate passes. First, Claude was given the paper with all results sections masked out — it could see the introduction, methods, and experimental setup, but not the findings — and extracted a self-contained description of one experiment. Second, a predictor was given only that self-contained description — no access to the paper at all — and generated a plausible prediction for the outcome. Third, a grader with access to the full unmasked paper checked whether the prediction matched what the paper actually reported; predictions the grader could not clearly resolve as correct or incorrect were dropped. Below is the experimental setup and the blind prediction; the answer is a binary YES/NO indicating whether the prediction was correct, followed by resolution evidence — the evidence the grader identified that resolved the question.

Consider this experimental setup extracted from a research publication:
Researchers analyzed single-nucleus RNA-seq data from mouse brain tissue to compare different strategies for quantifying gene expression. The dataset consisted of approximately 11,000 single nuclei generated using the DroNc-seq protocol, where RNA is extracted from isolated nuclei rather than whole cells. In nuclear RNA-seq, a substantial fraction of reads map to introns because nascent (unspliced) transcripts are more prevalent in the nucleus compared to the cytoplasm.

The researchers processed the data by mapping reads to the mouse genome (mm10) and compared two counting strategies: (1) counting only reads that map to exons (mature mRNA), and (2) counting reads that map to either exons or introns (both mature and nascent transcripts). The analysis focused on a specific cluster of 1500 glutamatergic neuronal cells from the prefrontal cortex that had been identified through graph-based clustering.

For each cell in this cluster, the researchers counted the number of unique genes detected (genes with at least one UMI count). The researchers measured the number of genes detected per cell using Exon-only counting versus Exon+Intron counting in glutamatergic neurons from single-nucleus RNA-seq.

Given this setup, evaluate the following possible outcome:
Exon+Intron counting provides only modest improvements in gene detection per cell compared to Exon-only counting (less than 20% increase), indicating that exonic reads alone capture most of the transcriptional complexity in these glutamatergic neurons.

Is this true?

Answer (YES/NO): NO